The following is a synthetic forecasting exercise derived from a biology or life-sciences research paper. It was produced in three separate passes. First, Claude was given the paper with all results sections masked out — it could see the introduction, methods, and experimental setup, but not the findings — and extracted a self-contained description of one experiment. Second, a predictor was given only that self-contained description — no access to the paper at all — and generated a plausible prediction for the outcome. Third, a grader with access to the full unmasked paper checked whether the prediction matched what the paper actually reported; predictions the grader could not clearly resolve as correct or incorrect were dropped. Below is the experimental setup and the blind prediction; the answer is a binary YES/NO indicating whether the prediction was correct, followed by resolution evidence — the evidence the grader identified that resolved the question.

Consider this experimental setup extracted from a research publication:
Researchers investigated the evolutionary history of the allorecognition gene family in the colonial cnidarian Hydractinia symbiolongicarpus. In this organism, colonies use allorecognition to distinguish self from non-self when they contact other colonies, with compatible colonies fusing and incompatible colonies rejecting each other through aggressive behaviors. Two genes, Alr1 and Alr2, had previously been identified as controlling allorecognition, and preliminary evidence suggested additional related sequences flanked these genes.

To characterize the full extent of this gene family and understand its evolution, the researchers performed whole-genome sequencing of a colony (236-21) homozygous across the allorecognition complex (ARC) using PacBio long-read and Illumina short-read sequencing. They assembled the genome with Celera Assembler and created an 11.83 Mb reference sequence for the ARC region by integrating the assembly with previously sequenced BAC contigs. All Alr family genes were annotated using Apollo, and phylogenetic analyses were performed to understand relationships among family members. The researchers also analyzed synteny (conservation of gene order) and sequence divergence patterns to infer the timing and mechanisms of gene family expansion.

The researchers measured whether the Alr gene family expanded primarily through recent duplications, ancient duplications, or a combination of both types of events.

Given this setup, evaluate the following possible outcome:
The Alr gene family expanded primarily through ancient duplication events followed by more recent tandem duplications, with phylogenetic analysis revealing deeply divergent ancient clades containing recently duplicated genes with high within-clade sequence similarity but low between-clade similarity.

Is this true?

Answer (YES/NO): YES